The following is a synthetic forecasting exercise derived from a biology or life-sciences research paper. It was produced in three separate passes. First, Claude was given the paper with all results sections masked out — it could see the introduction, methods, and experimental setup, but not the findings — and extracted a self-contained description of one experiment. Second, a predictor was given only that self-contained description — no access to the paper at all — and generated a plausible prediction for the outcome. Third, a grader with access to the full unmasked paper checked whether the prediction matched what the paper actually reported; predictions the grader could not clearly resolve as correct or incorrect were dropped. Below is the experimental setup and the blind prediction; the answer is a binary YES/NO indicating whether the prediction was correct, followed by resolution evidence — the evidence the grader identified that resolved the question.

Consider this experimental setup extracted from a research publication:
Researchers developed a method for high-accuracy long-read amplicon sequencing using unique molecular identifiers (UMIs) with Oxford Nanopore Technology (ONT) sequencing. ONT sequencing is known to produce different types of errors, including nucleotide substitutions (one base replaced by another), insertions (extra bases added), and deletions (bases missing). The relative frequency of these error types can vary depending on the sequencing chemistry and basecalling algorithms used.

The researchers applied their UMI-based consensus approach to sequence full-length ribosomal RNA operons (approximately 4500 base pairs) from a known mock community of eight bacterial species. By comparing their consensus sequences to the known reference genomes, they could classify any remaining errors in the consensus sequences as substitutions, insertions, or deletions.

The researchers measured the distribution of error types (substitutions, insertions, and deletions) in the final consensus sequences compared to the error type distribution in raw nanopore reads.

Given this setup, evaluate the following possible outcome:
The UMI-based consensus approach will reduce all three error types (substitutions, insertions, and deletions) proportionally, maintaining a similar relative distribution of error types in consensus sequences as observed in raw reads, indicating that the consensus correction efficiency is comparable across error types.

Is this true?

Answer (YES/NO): NO